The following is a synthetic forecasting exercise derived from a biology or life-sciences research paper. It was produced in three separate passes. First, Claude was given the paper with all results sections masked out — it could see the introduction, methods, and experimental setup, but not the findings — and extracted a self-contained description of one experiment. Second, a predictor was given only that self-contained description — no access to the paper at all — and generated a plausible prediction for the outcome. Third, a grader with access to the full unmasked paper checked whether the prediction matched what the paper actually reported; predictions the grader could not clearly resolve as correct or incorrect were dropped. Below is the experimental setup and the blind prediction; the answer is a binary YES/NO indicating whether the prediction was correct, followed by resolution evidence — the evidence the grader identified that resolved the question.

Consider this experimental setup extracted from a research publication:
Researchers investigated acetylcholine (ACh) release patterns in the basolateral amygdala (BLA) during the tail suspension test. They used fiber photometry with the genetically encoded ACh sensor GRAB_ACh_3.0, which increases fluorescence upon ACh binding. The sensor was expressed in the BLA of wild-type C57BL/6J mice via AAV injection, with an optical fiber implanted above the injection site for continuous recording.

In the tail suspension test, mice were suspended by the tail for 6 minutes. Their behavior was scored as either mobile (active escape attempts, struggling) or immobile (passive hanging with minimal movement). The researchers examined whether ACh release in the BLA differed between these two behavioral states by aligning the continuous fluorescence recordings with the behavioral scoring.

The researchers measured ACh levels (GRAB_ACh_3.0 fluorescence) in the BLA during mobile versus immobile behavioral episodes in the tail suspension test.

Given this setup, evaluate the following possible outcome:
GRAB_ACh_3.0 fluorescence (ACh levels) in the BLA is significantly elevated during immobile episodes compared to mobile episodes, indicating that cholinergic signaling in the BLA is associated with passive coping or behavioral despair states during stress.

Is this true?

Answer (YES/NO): NO